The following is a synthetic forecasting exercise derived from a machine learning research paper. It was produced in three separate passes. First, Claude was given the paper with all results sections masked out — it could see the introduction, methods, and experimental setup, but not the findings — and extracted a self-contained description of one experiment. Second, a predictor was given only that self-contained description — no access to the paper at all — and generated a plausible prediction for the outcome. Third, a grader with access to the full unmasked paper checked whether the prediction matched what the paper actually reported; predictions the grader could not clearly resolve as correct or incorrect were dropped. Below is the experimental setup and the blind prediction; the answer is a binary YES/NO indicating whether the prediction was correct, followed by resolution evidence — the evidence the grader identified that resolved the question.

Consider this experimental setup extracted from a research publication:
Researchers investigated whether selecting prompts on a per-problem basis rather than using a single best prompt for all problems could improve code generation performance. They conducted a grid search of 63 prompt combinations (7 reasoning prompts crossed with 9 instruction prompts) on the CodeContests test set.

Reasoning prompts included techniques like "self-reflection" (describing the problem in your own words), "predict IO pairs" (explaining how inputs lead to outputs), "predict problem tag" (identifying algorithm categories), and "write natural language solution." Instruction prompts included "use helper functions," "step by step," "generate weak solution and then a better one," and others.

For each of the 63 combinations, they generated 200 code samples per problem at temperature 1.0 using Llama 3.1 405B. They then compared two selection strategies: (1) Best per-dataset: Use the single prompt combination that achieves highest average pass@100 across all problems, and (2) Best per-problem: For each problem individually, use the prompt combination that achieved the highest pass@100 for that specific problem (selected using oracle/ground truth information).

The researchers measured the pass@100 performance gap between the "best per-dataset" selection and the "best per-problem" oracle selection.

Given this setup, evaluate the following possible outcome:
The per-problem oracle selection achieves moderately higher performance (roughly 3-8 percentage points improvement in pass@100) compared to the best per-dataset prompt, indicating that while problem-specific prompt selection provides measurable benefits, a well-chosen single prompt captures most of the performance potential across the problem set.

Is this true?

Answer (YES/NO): NO